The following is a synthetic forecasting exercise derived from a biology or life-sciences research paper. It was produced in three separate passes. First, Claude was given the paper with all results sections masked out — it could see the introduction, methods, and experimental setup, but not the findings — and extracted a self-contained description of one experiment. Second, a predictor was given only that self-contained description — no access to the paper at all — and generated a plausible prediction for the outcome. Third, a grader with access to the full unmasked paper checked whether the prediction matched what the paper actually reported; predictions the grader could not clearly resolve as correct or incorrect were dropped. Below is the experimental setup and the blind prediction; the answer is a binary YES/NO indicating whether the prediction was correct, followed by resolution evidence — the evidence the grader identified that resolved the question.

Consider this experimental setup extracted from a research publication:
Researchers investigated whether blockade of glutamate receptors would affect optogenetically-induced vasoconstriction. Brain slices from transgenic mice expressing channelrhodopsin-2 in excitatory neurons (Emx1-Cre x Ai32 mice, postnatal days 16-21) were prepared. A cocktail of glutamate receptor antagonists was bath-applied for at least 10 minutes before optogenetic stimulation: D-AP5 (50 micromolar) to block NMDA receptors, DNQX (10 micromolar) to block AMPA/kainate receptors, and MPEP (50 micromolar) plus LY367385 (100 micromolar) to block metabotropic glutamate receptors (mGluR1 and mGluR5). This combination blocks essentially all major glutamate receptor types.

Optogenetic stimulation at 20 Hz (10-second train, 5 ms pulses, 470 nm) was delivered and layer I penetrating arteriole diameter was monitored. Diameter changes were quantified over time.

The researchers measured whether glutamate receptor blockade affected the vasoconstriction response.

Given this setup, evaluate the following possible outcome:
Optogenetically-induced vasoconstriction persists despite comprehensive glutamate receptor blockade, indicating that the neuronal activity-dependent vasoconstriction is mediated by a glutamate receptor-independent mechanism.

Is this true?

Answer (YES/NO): NO